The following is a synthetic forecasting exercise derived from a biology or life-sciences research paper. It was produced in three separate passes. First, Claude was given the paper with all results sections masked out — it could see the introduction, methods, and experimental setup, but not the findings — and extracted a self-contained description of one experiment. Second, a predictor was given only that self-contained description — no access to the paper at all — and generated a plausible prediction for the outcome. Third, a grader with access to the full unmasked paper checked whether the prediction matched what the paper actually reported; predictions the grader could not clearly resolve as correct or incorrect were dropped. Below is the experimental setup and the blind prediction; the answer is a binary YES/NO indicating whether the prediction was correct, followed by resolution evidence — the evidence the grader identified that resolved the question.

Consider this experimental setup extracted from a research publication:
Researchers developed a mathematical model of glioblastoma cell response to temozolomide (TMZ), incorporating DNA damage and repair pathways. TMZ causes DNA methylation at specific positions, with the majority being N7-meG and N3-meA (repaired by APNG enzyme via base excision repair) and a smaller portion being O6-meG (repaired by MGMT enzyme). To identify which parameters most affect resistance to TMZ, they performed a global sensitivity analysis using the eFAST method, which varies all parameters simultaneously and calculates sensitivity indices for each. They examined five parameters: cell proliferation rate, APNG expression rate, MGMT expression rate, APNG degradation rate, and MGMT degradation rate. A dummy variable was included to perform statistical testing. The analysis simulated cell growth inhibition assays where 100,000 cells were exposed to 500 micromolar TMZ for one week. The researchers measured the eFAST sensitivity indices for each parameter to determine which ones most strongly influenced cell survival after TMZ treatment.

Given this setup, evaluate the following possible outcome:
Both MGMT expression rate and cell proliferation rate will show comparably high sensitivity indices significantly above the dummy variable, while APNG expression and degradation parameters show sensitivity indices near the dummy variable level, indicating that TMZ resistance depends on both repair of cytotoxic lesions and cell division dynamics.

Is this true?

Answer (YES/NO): NO